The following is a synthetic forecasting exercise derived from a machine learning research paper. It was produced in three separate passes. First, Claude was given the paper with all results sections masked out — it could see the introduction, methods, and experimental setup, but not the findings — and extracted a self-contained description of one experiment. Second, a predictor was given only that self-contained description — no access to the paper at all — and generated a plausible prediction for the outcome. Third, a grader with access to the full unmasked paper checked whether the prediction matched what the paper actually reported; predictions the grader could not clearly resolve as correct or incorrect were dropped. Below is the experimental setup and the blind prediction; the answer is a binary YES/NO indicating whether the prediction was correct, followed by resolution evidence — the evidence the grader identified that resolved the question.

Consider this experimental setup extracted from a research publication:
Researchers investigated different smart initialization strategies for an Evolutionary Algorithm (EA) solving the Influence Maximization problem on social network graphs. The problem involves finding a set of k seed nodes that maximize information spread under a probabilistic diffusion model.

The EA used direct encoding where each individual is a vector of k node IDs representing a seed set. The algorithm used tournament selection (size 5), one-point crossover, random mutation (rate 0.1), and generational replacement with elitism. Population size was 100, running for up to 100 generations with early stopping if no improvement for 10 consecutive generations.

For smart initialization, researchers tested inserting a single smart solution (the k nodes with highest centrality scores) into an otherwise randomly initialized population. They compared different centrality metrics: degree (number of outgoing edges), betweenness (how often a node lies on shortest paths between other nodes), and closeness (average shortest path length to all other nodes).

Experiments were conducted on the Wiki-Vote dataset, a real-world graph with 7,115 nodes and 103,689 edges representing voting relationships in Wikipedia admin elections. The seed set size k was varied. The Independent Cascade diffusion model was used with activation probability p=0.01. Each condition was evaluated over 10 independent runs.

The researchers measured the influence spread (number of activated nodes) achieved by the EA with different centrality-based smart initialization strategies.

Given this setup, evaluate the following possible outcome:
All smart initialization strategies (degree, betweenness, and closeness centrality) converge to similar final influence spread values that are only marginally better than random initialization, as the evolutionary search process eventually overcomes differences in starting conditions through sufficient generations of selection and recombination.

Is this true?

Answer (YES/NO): NO